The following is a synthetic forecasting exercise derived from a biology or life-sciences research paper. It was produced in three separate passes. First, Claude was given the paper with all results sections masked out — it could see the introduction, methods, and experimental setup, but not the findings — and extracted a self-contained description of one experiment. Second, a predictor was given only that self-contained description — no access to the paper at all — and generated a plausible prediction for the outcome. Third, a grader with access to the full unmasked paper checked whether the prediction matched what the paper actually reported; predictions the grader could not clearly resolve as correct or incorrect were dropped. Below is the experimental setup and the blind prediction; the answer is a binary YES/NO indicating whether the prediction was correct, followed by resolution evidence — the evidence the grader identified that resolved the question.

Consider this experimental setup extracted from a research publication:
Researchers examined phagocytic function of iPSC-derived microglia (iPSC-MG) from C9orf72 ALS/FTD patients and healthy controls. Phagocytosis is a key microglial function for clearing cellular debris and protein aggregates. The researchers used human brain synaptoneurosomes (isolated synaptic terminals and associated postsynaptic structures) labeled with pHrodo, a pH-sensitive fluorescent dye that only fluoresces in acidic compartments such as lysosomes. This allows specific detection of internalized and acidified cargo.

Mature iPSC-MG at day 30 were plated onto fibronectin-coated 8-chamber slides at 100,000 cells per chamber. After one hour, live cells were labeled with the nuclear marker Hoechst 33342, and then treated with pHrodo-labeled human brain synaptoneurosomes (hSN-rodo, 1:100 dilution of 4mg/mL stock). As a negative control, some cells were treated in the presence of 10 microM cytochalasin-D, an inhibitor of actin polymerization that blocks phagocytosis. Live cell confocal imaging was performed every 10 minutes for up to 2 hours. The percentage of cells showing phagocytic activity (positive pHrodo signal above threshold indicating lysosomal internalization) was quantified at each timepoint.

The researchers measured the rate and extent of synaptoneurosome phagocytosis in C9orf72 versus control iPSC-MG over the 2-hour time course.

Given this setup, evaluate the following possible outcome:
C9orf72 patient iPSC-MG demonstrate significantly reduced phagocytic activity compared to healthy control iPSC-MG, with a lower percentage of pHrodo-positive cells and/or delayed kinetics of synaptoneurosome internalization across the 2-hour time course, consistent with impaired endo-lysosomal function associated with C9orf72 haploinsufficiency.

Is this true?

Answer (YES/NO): NO